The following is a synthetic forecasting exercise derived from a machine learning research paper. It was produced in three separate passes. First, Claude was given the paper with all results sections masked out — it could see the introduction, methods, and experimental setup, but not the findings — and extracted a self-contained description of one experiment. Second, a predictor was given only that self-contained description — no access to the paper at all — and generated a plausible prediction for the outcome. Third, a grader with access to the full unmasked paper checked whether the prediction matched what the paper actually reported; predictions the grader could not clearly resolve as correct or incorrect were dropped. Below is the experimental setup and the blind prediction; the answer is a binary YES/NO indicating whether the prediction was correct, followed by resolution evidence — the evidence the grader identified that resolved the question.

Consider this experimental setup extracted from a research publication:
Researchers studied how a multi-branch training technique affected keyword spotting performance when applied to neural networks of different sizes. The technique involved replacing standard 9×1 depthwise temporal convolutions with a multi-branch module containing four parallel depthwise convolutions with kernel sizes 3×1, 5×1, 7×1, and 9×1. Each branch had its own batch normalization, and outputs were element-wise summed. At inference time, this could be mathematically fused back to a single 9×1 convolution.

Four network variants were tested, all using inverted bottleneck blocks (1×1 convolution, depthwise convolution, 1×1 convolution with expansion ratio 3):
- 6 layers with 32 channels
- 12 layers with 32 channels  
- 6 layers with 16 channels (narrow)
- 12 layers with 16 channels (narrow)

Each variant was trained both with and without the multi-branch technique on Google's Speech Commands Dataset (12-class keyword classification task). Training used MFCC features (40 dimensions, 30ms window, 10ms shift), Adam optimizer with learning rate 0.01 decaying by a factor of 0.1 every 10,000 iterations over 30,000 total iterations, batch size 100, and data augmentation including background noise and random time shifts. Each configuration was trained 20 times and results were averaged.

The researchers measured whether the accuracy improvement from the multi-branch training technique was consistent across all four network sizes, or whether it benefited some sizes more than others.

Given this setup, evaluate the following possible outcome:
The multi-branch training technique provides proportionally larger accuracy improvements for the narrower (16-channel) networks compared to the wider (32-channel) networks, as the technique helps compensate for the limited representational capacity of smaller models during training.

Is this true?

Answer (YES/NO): NO